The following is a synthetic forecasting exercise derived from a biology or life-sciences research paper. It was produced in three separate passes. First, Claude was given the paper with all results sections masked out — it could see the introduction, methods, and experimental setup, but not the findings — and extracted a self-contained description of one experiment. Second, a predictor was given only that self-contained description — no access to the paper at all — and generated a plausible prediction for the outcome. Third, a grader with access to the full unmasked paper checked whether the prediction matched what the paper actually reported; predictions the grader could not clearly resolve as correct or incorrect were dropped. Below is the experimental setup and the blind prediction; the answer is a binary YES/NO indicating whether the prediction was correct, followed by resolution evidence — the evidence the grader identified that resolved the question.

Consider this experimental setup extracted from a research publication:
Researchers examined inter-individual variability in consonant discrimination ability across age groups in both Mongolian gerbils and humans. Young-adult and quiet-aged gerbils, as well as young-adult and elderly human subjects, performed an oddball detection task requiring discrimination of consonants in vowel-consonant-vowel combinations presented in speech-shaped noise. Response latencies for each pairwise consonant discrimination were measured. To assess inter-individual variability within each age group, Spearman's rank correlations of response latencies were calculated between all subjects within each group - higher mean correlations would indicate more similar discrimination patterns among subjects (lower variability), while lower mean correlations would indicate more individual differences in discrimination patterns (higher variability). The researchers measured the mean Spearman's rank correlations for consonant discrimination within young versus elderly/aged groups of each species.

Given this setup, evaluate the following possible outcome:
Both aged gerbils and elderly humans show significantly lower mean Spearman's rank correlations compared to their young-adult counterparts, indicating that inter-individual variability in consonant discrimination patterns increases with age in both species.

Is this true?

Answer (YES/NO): YES